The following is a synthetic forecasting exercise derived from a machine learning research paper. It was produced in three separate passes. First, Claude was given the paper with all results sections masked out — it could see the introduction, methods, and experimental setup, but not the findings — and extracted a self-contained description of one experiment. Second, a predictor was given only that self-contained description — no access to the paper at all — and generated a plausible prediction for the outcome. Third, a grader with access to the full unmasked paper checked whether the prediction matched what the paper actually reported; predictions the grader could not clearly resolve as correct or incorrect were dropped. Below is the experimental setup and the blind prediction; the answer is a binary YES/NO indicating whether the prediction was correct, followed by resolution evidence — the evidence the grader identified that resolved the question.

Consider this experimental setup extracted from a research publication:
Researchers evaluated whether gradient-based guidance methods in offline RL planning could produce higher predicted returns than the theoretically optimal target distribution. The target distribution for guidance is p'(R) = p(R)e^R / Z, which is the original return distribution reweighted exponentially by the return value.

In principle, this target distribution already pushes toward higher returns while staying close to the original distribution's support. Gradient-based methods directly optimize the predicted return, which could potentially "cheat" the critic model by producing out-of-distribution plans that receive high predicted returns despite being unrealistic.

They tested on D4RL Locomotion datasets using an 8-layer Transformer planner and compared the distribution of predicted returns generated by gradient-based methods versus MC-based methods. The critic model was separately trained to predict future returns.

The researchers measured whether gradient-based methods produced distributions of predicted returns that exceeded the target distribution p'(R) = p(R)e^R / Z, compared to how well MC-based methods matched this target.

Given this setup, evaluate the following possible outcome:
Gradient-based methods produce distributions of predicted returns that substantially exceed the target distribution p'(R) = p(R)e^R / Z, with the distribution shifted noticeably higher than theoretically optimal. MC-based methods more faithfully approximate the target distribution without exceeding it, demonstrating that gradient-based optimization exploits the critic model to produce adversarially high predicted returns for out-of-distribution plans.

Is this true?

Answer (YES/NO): YES